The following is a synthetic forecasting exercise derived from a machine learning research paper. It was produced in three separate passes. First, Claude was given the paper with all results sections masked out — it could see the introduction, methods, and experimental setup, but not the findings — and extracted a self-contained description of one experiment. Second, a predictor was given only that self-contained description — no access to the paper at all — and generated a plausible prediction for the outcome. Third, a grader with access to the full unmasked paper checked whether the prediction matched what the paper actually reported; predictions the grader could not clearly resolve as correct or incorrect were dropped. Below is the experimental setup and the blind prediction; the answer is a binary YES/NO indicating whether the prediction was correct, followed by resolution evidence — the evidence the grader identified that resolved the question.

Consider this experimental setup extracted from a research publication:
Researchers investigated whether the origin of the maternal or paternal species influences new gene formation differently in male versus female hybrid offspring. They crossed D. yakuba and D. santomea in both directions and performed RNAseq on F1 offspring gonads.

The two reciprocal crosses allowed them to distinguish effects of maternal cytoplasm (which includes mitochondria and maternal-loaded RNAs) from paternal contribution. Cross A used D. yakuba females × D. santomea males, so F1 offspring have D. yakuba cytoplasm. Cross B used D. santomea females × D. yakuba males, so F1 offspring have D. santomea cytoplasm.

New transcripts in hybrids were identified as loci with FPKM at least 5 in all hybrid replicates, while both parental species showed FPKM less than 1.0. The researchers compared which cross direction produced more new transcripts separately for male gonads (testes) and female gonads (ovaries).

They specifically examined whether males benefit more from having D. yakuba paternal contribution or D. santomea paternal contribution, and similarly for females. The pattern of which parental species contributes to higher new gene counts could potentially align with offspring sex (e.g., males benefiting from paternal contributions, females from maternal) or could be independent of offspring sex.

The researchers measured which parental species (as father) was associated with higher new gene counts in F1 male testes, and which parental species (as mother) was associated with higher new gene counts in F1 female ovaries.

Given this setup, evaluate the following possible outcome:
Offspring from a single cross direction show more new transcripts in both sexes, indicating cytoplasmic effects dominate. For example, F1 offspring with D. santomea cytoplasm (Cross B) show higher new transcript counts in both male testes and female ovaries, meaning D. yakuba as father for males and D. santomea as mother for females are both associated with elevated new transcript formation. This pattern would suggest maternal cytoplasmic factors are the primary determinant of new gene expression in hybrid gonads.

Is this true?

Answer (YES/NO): NO